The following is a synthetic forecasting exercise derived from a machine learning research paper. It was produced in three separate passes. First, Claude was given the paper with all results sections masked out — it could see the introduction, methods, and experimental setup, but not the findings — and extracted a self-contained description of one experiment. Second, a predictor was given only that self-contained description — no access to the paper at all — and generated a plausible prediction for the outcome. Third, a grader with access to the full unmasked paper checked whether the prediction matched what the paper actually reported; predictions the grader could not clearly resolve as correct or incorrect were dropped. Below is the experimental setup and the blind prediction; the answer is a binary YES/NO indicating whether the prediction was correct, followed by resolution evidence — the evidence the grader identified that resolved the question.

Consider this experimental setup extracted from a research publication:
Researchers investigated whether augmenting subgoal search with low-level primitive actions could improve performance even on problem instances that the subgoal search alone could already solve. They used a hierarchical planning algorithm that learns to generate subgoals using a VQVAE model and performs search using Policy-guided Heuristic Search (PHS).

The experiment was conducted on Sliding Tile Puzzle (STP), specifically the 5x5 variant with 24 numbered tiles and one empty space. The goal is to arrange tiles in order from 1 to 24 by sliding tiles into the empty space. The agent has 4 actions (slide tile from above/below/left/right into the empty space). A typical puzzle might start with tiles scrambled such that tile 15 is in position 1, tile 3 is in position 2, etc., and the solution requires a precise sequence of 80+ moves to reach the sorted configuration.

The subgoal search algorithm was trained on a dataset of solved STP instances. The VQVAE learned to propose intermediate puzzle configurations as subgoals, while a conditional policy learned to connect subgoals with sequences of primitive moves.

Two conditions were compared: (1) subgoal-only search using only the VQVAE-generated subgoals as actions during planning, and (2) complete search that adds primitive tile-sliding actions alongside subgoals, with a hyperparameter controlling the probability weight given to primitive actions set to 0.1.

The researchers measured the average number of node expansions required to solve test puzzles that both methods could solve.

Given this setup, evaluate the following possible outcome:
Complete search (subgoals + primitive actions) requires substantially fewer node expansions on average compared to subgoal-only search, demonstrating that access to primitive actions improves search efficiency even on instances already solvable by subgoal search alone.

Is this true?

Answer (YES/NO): YES